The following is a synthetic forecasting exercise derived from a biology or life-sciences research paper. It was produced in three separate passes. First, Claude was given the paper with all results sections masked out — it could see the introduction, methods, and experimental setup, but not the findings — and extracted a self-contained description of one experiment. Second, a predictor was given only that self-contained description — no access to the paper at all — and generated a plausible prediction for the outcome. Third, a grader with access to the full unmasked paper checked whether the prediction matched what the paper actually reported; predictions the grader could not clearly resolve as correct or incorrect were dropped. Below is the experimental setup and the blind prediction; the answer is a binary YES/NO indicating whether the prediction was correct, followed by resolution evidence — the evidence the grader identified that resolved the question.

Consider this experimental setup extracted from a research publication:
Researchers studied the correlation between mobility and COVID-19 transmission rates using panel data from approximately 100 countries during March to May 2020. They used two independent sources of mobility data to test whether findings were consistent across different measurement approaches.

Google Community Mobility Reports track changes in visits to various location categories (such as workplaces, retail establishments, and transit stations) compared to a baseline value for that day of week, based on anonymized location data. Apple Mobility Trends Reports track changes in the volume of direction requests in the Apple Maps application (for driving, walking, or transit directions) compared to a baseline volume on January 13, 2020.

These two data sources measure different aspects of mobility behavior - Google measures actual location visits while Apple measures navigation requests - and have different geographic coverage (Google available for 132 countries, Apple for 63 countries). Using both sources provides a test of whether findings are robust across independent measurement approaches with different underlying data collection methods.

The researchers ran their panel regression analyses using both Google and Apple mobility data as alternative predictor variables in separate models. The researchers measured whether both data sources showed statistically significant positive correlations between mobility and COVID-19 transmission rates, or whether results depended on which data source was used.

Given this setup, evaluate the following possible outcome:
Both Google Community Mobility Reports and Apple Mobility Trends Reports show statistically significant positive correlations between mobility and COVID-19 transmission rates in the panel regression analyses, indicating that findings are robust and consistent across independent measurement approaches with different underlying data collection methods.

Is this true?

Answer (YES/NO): YES